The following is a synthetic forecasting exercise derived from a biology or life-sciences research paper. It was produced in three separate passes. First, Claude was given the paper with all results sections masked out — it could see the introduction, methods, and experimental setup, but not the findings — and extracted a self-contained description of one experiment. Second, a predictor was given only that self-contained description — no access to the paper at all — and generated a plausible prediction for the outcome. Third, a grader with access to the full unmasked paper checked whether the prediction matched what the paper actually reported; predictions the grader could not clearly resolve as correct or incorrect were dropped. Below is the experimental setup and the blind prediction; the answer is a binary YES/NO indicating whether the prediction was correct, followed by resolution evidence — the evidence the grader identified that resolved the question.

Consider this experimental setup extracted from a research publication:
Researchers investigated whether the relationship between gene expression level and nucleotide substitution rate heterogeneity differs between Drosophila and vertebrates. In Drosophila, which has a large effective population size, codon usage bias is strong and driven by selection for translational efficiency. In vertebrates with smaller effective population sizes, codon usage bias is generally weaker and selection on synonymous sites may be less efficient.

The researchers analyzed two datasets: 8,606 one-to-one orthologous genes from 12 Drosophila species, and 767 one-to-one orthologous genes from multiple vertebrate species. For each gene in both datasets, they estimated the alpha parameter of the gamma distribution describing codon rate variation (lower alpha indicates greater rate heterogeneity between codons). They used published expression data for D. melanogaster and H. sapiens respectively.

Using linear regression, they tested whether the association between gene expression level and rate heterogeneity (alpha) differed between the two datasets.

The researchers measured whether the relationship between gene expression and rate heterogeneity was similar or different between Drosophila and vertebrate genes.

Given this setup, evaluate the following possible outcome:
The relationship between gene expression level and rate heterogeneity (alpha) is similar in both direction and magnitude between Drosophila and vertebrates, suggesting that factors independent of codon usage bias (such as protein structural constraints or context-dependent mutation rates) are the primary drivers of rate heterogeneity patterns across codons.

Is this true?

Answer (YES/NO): NO